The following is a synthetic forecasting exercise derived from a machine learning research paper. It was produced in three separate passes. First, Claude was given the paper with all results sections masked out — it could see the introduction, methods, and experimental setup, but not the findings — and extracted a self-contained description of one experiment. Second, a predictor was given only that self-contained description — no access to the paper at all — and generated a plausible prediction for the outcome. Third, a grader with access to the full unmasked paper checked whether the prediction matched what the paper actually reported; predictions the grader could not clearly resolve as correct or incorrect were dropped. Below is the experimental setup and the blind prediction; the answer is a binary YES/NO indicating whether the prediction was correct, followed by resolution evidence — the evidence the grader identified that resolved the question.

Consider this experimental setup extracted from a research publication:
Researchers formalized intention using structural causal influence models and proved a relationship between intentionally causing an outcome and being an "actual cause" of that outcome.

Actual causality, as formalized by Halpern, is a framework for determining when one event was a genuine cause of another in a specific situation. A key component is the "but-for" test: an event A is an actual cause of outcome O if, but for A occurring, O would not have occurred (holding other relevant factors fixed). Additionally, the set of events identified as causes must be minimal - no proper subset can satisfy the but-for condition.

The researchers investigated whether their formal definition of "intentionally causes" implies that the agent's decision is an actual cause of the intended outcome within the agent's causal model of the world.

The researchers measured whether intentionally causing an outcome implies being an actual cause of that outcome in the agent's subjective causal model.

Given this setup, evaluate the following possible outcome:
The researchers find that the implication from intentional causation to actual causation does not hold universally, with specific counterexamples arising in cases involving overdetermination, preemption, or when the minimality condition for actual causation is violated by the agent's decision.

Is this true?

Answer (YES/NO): NO